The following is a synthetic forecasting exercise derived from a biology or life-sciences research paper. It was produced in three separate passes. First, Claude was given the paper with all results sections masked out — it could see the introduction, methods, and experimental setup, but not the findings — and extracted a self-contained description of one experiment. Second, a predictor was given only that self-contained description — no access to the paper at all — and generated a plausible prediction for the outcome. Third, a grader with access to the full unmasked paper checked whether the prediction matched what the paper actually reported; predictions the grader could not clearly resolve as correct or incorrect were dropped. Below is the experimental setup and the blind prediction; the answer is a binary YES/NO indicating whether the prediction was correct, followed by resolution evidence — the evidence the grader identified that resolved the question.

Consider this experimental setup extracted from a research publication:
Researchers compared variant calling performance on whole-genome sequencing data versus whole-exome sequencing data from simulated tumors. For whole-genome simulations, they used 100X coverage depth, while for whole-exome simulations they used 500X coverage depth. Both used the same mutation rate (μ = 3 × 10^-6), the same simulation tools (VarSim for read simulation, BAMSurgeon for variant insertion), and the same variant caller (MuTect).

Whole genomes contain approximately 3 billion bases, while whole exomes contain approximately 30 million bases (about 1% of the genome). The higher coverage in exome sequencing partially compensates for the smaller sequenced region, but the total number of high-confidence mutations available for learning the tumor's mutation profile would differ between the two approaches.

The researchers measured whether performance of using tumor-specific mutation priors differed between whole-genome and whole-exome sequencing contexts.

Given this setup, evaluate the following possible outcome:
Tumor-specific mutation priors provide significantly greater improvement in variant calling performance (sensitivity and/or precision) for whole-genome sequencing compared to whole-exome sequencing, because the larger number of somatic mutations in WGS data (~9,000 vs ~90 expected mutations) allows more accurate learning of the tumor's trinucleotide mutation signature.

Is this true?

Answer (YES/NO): NO